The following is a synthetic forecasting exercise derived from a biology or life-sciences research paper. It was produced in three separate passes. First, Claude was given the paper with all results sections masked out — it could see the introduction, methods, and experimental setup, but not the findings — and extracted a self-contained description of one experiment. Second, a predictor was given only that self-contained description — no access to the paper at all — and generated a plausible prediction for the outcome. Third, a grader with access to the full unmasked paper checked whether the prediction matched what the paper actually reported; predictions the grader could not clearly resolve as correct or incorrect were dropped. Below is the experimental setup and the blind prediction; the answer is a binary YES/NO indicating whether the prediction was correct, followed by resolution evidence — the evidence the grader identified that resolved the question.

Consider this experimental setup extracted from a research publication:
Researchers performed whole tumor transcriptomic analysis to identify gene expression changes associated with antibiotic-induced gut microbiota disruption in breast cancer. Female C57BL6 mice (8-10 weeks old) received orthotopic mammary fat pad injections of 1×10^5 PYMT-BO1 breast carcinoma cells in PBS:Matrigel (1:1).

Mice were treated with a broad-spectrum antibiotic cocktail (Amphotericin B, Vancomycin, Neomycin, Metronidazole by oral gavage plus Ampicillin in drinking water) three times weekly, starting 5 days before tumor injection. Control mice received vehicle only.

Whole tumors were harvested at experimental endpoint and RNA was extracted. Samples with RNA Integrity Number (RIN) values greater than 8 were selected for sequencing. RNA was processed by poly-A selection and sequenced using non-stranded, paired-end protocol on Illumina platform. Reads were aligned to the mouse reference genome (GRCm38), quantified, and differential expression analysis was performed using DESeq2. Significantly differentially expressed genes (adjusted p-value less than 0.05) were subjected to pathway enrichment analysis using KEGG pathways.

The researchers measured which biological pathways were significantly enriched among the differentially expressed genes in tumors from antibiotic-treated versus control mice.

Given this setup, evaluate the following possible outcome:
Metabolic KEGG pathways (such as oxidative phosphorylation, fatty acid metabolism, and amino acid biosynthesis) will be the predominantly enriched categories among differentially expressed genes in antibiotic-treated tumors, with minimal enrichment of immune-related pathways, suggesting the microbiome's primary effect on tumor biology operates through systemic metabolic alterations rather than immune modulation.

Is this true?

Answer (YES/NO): YES